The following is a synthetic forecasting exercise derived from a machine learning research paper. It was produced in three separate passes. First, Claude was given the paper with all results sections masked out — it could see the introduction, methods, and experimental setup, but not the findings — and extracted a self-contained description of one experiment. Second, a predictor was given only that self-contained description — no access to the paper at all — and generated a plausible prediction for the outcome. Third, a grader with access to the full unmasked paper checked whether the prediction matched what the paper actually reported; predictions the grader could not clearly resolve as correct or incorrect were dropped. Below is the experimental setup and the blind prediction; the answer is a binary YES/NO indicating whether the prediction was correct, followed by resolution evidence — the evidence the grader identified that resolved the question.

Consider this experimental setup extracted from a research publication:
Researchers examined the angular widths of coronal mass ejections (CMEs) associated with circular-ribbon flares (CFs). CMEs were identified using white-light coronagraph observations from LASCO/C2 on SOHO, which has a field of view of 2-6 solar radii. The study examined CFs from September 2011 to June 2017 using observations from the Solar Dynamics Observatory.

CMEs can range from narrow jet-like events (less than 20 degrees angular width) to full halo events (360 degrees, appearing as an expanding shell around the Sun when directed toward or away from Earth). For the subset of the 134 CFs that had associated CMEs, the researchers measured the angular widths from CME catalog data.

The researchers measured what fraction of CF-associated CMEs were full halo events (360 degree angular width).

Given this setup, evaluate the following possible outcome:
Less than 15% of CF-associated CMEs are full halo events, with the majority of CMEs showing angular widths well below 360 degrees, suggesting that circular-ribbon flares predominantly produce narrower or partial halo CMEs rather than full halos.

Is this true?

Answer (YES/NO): NO